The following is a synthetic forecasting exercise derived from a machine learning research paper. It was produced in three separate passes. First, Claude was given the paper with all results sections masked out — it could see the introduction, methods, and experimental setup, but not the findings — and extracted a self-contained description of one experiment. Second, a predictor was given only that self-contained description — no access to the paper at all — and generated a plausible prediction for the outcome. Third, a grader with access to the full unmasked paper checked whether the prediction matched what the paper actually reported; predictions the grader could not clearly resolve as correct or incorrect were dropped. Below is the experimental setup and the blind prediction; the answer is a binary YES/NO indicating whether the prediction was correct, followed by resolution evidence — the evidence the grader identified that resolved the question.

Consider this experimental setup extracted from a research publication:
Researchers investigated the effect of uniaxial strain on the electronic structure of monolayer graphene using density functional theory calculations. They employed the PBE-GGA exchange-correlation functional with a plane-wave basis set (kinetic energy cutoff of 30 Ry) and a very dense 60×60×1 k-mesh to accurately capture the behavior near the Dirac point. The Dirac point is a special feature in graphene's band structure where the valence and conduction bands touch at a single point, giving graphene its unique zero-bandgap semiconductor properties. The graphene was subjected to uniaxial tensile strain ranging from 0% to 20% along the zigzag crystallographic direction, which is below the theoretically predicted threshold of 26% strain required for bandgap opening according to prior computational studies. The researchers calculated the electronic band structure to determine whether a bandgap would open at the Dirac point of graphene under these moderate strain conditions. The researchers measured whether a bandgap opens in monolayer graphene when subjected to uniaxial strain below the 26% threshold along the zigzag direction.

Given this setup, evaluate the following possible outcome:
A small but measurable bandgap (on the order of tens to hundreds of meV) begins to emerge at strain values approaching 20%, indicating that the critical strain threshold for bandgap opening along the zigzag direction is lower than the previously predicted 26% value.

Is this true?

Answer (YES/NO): NO